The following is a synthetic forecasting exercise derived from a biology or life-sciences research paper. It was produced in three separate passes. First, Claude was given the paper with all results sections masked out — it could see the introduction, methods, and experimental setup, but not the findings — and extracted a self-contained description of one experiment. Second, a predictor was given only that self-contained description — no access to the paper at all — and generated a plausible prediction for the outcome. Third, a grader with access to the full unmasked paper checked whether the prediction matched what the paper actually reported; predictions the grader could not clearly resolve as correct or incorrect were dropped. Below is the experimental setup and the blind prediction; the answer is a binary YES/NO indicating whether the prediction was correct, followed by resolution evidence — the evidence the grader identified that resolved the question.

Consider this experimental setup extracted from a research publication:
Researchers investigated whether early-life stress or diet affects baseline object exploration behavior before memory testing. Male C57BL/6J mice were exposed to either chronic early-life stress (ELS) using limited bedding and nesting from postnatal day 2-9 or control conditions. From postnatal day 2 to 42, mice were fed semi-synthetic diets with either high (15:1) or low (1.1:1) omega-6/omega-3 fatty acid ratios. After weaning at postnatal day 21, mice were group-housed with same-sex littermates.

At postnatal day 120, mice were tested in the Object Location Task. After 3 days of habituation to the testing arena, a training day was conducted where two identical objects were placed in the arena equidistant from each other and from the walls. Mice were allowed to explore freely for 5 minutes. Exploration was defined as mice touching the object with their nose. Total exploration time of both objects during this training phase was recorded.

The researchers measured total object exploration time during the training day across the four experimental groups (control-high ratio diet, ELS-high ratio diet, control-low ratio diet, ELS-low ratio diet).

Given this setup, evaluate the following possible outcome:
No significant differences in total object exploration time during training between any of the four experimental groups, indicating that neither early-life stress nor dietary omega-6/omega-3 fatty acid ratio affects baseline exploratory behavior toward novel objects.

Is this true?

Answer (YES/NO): YES